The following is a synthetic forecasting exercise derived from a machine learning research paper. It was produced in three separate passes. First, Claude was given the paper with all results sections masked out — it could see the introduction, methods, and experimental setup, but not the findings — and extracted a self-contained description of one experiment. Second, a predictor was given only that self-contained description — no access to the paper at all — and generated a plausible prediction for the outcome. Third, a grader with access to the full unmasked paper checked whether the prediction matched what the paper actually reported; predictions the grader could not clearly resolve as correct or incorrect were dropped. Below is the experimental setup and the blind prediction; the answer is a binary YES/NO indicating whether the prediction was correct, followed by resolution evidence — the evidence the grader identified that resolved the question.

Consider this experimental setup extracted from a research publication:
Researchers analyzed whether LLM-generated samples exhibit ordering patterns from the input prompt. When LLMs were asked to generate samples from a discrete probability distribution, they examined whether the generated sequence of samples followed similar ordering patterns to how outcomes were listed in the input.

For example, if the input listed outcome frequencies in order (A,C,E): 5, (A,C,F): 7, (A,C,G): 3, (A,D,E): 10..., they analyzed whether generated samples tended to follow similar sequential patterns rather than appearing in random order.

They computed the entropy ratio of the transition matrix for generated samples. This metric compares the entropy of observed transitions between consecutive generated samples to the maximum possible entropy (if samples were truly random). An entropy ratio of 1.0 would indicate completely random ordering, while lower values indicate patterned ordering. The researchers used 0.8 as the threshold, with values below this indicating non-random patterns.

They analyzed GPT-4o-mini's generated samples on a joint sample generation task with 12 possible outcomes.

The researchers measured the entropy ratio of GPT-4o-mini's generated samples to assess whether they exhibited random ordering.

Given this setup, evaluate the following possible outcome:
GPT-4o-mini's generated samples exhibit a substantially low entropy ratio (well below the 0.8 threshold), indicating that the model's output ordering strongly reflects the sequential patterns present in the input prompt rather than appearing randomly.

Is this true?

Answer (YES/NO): NO